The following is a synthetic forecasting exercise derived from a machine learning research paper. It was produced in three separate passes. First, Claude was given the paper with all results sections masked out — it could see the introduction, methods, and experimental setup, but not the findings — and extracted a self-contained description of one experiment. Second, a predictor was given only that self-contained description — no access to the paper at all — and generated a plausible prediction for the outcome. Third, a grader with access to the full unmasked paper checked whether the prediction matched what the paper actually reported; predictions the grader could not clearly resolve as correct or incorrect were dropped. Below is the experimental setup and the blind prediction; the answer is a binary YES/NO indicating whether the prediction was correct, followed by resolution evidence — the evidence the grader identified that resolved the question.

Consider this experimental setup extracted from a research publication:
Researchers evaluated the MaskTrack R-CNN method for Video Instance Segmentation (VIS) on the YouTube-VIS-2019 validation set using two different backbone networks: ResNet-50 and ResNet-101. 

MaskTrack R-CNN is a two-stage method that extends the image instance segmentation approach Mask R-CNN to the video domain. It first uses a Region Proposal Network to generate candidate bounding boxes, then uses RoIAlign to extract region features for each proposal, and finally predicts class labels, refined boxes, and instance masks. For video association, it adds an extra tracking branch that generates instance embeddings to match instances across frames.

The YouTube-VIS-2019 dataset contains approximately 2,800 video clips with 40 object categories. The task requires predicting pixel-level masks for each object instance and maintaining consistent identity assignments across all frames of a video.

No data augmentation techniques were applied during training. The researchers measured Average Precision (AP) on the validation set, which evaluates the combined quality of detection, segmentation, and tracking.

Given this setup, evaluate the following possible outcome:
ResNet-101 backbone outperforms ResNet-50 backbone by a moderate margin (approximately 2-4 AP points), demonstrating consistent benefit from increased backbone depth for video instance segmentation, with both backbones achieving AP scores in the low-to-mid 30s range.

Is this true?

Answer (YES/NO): NO